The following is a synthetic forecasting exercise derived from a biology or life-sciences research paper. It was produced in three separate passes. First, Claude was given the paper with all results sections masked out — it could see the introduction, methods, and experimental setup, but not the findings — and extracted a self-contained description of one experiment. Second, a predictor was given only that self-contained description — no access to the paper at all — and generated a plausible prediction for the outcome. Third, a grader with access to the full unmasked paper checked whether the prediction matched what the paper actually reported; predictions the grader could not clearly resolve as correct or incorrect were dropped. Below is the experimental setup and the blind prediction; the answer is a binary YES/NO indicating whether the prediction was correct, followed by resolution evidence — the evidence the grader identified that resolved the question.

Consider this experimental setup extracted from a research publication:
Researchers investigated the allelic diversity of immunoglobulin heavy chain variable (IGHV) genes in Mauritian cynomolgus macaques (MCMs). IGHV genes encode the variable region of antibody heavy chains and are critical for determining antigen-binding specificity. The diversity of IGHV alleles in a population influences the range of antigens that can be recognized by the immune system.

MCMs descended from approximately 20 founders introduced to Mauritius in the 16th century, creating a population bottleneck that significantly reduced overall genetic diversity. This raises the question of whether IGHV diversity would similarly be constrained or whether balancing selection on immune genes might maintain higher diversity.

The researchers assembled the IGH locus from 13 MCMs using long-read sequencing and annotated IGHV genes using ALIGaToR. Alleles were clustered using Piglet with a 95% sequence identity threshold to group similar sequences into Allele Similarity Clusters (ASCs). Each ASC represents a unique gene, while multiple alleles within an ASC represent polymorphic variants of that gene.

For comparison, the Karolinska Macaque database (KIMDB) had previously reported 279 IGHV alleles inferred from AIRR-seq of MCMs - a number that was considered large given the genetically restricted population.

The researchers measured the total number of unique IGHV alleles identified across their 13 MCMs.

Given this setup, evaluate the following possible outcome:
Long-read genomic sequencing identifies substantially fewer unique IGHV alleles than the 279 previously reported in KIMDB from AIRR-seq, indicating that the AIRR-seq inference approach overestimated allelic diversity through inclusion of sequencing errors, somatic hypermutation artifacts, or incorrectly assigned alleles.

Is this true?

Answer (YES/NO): NO